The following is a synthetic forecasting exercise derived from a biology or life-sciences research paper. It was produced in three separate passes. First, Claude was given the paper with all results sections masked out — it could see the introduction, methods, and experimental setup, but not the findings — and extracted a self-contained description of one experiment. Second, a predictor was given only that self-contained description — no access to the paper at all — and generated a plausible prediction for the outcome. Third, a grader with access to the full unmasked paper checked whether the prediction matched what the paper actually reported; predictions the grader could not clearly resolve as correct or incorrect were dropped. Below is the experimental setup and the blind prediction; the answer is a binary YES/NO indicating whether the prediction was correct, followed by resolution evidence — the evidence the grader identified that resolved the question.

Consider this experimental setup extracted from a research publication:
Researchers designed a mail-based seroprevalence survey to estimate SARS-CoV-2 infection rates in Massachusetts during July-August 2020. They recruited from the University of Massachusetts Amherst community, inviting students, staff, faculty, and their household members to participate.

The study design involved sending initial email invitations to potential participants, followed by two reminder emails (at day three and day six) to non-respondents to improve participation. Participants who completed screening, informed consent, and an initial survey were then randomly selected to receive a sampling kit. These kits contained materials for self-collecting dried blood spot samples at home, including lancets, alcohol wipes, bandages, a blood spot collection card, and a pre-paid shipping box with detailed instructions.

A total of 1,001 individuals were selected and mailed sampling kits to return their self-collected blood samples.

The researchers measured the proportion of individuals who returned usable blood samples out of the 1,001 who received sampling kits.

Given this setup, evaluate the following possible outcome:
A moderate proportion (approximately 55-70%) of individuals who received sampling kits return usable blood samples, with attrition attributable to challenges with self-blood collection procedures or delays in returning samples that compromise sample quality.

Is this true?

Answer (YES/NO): NO